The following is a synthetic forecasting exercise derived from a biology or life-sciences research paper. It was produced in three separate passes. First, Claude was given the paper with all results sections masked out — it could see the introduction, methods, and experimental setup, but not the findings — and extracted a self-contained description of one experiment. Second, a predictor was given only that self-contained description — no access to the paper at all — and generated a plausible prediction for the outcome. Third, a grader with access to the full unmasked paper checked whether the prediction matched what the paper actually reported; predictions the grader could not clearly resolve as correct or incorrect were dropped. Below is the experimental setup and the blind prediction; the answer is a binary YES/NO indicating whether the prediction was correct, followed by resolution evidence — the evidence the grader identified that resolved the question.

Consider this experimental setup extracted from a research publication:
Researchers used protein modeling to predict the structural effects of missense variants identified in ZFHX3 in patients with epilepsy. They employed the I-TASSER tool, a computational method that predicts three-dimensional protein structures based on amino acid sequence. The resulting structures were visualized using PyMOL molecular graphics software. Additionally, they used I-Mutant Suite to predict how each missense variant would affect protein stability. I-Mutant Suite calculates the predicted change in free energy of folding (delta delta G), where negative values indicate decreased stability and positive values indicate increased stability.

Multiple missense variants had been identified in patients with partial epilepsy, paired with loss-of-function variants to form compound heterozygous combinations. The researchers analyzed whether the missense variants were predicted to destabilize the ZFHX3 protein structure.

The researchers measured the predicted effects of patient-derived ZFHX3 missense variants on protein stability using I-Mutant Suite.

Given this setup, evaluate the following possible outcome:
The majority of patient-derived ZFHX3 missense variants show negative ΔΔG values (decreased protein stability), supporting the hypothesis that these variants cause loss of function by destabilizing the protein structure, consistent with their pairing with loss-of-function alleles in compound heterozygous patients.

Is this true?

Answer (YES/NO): NO